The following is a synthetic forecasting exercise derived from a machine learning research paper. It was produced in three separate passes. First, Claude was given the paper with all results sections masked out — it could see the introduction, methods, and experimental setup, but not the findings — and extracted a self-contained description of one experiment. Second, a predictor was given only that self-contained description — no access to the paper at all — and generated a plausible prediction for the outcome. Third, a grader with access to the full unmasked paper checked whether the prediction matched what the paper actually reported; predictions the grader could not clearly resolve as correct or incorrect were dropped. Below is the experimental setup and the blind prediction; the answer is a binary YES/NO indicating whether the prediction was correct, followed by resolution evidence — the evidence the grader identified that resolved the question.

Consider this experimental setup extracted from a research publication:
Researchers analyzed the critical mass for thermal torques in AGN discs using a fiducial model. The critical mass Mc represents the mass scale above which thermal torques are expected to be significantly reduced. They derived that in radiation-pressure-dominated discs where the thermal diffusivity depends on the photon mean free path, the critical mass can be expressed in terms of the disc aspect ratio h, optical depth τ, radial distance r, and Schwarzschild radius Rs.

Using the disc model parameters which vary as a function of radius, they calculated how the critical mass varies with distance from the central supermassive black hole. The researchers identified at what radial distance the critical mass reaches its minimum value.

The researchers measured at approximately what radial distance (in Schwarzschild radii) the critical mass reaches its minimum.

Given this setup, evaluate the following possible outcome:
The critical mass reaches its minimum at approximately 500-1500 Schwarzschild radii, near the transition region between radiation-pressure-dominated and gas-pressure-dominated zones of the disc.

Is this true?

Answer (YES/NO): YES